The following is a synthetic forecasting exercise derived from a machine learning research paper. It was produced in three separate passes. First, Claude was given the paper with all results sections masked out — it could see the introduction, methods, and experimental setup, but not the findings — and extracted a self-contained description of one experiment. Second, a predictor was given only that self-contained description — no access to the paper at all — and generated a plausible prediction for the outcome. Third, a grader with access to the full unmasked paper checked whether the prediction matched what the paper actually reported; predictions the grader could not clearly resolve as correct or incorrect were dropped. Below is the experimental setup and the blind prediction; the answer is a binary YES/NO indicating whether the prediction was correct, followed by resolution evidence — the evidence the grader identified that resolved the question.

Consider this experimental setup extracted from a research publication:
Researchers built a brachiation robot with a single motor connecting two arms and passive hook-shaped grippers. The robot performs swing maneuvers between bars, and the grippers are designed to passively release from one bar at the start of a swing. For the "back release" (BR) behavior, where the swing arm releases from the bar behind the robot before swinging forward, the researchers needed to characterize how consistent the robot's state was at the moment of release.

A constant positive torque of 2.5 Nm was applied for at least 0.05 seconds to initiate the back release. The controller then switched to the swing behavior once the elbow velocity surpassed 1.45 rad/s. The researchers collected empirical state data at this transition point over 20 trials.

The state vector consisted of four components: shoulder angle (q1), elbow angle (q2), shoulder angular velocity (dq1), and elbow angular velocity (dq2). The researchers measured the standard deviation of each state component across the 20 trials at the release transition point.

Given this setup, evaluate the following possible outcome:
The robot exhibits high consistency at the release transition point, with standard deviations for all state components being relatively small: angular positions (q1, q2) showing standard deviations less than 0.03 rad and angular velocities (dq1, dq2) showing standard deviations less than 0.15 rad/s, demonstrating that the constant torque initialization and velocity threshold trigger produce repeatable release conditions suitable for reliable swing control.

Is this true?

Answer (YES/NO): NO